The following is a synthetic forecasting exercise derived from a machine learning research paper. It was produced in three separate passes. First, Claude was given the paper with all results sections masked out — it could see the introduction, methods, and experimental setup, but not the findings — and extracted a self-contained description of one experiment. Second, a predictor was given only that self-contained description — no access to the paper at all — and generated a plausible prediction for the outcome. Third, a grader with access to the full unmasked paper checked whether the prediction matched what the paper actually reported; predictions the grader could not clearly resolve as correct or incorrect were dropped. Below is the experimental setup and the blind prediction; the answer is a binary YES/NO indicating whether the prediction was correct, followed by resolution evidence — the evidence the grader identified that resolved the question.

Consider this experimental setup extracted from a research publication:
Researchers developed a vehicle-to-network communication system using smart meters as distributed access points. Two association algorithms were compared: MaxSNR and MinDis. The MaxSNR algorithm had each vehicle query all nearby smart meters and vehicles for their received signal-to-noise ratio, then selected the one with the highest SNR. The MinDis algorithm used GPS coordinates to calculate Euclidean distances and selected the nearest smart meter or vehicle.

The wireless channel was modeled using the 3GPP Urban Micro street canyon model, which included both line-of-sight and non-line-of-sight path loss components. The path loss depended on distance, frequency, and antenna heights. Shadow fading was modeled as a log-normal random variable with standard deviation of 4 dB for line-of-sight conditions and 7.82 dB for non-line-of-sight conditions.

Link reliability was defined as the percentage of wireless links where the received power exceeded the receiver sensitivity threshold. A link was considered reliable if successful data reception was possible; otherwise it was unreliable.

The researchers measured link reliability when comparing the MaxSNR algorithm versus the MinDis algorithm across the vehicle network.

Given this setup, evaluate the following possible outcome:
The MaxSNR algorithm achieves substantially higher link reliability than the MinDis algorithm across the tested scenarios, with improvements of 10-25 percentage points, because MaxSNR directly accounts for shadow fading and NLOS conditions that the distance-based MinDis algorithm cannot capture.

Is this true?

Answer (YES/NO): YES